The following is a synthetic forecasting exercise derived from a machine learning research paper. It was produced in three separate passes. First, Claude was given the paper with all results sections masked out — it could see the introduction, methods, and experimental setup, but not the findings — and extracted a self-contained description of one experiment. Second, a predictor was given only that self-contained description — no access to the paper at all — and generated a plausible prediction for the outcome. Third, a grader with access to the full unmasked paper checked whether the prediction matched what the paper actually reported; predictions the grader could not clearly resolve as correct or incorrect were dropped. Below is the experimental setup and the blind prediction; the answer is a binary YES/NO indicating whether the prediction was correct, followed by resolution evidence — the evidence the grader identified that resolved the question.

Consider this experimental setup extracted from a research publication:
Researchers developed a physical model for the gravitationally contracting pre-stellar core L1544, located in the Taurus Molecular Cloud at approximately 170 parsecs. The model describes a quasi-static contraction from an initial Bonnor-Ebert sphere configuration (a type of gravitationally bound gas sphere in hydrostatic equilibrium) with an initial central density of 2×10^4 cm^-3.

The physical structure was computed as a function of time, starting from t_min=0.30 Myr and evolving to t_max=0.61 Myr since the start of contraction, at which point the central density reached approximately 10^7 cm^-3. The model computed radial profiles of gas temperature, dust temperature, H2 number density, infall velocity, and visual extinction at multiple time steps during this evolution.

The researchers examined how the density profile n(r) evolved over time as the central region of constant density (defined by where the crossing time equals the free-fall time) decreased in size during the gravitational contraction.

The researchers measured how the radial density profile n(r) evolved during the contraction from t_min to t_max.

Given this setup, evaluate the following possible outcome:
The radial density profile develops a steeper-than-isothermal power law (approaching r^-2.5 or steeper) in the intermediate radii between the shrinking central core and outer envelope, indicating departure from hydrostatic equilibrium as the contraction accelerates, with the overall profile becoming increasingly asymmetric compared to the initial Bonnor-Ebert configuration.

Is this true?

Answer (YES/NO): NO